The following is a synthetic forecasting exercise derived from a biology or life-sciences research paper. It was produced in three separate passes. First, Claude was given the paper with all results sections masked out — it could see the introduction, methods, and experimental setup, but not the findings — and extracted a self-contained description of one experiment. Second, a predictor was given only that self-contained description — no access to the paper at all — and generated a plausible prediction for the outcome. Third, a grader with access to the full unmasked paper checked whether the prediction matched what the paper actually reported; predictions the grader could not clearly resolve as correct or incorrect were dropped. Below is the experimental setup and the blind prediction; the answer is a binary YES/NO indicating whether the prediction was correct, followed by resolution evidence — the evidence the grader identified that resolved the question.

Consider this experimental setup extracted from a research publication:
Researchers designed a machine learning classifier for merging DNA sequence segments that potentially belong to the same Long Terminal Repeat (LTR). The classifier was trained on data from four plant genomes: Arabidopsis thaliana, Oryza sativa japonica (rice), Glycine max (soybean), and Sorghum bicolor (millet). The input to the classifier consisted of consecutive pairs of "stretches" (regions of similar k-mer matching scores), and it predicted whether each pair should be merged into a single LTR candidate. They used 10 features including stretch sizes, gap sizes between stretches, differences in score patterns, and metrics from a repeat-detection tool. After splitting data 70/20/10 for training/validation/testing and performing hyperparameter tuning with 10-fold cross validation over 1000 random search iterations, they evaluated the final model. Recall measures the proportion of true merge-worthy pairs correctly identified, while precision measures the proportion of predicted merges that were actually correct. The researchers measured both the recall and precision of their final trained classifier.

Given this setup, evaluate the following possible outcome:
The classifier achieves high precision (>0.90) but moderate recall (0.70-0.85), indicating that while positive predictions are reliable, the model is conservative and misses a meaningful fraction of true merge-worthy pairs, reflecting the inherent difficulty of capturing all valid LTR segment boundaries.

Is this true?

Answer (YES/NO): NO